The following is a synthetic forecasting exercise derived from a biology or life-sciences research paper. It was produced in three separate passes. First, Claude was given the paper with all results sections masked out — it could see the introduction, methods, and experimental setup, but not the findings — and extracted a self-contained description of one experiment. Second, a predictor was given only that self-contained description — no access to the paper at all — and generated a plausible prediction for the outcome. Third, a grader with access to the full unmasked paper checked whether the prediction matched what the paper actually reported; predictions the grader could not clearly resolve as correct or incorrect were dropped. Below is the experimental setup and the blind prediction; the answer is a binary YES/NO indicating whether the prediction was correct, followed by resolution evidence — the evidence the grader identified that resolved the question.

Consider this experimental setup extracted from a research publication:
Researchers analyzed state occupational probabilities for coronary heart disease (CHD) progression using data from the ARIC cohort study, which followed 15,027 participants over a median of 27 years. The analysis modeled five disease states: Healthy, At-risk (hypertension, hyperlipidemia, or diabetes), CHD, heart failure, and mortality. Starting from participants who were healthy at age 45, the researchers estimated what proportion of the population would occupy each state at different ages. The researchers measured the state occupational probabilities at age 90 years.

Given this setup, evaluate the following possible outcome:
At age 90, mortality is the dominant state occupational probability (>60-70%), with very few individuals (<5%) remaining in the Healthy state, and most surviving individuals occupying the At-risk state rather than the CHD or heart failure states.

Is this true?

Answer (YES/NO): YES